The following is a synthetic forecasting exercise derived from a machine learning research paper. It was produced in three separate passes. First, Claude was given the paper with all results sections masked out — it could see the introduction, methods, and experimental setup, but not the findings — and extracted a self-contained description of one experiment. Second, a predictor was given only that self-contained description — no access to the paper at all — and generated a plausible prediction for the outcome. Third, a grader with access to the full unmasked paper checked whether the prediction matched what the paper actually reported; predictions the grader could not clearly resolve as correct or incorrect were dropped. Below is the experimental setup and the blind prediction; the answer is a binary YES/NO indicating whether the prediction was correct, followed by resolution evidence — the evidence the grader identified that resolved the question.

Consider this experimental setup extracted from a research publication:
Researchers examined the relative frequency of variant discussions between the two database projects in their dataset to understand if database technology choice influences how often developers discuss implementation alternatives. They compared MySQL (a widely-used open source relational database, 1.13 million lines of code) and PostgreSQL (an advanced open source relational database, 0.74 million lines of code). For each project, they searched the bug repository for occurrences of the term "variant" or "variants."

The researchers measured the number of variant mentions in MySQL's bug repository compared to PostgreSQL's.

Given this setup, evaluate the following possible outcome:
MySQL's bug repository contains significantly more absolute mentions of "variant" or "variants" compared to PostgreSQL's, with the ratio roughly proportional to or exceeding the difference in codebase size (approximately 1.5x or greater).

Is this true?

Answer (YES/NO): NO